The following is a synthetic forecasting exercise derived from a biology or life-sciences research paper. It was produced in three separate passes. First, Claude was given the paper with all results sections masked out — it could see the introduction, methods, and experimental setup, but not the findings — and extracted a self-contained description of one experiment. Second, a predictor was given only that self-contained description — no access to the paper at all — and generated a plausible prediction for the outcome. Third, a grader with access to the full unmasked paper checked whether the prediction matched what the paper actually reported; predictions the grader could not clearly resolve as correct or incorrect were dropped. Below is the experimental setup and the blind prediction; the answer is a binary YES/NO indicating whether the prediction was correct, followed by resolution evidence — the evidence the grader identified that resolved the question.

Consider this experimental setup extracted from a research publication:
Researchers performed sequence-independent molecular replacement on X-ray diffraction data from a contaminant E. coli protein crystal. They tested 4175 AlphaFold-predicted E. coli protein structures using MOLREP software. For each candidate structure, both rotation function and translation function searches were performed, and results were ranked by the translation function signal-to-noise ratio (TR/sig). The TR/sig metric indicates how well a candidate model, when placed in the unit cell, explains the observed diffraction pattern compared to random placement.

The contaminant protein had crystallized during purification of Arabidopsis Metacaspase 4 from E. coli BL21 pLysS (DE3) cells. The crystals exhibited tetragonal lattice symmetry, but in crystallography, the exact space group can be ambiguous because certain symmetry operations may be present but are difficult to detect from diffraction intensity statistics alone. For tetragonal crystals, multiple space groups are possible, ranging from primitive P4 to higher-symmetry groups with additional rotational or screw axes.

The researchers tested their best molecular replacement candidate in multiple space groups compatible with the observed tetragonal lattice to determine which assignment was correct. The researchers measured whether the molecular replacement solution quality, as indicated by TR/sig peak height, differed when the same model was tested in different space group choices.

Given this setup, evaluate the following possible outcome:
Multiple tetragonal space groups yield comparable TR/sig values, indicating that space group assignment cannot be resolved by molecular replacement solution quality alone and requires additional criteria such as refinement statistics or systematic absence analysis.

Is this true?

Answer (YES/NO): NO